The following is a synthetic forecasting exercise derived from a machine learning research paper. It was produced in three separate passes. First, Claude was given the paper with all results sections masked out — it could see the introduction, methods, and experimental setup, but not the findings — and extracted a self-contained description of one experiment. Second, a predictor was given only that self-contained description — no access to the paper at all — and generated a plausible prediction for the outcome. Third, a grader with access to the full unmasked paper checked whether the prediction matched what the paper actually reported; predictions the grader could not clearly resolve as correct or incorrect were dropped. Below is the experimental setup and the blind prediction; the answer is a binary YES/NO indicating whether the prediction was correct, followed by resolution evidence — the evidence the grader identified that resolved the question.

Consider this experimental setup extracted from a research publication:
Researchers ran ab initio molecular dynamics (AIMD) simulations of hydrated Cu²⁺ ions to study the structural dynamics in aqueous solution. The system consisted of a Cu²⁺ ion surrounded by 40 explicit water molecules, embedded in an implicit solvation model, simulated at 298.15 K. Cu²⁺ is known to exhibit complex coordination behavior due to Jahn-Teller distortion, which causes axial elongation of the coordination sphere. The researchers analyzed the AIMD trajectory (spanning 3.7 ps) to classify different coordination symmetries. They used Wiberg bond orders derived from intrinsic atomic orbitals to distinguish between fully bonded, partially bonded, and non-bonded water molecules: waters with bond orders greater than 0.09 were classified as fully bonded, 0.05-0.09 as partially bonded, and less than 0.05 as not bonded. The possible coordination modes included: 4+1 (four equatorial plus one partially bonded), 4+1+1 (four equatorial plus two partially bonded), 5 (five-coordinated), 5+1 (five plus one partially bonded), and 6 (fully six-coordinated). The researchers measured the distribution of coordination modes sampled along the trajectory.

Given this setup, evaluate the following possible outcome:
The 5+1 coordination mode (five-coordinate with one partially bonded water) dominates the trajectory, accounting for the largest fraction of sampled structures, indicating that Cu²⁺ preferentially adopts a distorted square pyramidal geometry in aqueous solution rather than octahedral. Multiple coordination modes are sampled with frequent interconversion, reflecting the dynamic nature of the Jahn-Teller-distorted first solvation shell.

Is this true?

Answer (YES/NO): YES